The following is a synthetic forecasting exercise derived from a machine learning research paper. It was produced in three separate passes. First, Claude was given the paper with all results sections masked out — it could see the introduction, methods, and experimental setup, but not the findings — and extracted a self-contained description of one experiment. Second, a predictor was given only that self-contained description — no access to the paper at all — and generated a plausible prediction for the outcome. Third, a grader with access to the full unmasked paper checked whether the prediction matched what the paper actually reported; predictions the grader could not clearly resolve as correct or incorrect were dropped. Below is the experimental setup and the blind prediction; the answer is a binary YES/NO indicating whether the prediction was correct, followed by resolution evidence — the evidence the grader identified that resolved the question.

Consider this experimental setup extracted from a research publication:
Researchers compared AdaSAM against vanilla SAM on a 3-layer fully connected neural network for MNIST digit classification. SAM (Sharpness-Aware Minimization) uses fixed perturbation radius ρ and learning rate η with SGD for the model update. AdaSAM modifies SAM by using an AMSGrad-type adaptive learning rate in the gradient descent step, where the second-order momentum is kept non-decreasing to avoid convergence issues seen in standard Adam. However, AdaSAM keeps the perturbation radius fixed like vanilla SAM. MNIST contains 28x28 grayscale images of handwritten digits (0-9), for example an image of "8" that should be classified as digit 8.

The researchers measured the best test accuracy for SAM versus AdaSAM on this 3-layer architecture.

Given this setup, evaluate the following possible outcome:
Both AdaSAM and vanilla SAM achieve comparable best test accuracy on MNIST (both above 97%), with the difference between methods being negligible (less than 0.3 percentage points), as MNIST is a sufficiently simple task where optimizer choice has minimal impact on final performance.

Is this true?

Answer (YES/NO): YES